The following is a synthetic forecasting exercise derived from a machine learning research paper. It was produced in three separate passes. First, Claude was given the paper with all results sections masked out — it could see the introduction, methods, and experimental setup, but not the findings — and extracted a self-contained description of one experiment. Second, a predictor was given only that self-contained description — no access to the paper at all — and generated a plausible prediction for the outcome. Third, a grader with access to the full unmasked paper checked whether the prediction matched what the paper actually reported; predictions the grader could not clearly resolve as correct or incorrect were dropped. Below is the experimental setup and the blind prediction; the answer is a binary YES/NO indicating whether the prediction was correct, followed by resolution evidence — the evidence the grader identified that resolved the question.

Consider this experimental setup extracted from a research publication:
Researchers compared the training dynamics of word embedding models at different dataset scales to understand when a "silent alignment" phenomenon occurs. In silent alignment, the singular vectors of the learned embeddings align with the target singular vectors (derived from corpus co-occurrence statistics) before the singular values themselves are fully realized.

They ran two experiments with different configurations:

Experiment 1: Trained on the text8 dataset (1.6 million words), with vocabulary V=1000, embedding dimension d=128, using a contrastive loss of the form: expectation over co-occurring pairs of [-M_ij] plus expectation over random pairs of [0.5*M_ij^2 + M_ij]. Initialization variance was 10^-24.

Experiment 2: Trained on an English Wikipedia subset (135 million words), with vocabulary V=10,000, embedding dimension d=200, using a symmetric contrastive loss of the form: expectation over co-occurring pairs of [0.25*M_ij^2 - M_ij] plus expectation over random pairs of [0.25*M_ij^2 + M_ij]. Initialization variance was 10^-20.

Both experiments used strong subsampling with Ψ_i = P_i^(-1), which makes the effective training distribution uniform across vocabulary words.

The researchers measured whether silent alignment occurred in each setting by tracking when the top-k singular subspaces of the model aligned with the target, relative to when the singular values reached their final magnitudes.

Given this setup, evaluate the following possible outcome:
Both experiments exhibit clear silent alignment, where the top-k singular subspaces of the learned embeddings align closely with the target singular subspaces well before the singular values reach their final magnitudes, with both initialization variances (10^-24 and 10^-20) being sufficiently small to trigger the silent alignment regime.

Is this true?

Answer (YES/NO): NO